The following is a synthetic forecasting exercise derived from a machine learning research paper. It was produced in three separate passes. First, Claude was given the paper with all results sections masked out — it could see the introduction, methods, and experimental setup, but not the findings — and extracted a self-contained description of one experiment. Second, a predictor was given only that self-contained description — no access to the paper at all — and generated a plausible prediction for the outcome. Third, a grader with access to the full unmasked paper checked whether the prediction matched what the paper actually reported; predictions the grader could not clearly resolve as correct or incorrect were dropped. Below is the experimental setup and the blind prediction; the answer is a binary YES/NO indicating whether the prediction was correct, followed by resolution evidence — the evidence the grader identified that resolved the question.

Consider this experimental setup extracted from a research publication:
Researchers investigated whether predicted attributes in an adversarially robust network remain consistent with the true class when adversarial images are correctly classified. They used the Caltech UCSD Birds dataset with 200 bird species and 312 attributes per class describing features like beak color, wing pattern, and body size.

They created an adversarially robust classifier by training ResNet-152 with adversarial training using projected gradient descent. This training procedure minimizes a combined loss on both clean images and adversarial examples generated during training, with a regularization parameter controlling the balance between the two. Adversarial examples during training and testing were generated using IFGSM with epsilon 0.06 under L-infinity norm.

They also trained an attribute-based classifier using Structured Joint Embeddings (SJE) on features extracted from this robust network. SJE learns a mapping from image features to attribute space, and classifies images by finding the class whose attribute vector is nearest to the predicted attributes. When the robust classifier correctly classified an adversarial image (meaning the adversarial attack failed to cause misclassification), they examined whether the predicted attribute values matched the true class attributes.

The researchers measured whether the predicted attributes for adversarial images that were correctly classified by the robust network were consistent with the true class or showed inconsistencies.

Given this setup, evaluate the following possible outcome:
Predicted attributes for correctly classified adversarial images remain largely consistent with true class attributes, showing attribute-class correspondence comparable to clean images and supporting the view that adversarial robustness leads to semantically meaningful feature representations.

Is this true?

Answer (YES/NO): YES